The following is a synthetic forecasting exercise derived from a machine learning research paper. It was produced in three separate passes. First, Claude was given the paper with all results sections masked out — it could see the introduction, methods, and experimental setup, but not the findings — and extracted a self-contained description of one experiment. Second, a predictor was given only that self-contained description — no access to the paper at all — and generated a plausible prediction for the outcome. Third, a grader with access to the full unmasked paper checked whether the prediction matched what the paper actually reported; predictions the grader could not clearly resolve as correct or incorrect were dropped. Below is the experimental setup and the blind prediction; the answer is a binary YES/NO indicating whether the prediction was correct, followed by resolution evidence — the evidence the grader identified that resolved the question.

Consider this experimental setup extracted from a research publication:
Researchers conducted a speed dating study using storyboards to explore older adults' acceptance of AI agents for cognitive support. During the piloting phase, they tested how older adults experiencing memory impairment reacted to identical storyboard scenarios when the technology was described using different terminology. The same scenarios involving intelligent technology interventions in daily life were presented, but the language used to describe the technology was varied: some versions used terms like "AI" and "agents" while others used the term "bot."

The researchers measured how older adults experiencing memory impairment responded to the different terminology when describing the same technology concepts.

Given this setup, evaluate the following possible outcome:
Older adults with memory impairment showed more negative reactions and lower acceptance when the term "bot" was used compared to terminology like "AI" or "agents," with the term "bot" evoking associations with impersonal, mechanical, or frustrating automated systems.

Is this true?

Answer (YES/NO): NO